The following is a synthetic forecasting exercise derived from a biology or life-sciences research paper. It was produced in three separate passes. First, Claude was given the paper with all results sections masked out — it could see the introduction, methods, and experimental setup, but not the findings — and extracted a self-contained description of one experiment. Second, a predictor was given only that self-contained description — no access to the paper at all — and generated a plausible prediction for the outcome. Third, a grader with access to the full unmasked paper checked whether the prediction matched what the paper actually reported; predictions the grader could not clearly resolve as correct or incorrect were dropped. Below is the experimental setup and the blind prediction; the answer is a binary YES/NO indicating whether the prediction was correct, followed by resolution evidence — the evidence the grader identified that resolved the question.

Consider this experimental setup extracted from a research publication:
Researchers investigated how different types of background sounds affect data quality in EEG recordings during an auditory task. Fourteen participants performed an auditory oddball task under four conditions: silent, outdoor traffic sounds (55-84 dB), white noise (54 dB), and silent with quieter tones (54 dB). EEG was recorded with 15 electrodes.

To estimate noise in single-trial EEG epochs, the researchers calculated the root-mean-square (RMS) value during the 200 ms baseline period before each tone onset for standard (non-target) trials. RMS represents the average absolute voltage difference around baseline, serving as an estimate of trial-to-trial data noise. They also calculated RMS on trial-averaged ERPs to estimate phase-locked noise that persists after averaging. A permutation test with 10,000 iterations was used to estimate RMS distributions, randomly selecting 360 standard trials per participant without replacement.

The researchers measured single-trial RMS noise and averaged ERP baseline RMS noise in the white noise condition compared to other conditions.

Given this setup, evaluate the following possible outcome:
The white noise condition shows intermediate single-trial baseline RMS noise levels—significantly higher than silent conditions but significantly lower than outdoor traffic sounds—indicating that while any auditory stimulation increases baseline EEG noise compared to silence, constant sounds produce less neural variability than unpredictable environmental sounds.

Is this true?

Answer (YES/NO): NO